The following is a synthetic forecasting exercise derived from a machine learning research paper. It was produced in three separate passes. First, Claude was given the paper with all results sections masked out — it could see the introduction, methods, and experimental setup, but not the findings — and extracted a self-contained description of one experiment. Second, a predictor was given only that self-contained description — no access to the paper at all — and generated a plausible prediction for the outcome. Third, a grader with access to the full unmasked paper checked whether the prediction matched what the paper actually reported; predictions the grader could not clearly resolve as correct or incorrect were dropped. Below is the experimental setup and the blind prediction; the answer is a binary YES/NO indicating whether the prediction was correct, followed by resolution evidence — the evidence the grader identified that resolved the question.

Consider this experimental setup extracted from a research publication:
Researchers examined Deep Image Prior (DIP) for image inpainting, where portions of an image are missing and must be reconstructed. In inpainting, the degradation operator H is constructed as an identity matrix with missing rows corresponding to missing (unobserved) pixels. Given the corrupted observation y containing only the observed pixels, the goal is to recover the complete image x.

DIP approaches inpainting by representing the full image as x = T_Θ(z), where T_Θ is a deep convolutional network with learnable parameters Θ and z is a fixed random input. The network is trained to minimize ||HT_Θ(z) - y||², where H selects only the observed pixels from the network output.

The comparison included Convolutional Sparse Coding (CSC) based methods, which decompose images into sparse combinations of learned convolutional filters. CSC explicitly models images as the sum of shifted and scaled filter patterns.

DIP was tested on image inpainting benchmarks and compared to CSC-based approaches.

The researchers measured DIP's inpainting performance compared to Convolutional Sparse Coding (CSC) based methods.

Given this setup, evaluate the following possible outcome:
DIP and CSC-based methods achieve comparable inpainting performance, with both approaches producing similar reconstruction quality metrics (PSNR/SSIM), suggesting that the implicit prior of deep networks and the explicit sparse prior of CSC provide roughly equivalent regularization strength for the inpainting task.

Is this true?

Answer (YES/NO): NO